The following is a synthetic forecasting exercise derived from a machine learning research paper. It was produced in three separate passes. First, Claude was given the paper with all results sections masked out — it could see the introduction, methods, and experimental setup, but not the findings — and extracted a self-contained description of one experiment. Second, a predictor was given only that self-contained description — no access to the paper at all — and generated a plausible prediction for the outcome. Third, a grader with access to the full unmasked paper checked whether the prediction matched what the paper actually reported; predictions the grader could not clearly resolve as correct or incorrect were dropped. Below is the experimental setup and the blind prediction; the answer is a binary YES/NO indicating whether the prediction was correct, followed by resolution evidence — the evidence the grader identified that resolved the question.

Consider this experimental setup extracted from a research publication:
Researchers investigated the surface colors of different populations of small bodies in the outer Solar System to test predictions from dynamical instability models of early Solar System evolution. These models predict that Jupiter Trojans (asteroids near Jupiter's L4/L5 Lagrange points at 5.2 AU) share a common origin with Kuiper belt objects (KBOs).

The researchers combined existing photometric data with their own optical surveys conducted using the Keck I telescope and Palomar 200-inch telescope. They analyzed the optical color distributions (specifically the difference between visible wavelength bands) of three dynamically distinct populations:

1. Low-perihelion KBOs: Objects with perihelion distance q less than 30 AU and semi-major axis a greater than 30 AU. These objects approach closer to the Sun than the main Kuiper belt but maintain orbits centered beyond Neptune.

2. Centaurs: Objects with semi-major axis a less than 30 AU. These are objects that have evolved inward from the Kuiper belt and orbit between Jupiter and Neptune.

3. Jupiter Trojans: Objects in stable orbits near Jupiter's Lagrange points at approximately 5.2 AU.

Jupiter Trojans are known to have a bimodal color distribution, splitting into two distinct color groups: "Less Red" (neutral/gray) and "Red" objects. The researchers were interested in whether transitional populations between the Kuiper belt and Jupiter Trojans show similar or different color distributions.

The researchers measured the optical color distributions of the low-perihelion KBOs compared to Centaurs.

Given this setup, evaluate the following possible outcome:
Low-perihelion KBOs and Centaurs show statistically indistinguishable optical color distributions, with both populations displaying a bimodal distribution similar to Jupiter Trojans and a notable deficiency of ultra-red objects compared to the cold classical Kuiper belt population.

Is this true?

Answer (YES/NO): NO